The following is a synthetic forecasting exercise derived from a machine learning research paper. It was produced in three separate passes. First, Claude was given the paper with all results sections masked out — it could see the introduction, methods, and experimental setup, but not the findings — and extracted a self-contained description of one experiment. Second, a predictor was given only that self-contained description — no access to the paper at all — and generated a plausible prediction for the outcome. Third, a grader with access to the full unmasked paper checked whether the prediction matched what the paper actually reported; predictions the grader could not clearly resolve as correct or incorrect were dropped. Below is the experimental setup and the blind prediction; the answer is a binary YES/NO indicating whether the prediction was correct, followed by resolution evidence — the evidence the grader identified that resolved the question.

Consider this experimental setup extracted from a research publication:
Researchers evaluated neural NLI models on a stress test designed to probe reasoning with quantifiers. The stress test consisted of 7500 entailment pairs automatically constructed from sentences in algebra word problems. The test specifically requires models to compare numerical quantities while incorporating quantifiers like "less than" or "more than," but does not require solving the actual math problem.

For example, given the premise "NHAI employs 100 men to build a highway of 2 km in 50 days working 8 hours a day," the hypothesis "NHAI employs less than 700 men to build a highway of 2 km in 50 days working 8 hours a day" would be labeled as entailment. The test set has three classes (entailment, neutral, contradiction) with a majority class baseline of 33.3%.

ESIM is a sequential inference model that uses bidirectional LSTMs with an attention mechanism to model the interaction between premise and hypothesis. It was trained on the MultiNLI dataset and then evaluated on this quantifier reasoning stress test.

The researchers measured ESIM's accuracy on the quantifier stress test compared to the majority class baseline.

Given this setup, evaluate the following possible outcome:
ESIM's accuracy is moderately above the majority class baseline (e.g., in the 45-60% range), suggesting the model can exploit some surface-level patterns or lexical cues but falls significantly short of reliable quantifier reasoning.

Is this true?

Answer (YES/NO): NO